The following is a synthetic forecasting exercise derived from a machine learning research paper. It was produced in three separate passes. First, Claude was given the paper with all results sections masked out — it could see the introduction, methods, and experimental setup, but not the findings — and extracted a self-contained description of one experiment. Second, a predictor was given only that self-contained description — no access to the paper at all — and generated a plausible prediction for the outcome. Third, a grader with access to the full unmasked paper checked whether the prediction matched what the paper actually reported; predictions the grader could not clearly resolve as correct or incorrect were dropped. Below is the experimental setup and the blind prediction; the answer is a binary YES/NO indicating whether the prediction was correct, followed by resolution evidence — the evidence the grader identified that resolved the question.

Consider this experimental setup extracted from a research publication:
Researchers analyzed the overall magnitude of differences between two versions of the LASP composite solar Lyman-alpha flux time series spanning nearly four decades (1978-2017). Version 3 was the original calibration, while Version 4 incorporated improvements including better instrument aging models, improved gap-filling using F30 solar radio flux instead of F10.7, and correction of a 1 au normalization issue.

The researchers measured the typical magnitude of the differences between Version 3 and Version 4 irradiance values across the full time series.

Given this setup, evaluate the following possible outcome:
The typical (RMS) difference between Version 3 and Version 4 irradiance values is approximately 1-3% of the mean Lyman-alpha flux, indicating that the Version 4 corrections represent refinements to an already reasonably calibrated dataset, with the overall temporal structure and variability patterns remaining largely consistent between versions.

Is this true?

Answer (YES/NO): NO